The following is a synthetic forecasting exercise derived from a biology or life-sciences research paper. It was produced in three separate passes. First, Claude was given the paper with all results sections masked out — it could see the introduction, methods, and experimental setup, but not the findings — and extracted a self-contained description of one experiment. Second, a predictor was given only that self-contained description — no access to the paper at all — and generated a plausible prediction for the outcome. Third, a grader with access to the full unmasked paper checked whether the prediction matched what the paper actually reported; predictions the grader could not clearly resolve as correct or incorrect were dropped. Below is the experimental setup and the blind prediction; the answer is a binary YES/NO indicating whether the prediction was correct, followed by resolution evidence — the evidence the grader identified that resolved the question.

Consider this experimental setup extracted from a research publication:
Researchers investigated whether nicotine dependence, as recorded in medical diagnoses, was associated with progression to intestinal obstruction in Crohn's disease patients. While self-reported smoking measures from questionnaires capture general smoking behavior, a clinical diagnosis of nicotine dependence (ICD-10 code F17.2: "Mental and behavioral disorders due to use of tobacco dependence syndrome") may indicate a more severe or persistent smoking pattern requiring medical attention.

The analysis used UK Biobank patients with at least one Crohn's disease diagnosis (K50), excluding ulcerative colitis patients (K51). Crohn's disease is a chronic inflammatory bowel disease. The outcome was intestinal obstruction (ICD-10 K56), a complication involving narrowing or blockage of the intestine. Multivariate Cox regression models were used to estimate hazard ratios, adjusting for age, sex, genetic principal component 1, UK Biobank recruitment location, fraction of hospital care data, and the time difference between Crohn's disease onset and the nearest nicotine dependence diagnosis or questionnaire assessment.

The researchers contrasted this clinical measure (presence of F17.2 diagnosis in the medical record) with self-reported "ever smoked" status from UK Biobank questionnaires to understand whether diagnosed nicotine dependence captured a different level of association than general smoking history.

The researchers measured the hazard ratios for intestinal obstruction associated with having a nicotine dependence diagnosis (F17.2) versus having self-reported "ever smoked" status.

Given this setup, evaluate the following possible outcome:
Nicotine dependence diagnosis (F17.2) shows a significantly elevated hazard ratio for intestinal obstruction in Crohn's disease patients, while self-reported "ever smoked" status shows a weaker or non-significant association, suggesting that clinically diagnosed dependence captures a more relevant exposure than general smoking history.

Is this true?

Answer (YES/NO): NO